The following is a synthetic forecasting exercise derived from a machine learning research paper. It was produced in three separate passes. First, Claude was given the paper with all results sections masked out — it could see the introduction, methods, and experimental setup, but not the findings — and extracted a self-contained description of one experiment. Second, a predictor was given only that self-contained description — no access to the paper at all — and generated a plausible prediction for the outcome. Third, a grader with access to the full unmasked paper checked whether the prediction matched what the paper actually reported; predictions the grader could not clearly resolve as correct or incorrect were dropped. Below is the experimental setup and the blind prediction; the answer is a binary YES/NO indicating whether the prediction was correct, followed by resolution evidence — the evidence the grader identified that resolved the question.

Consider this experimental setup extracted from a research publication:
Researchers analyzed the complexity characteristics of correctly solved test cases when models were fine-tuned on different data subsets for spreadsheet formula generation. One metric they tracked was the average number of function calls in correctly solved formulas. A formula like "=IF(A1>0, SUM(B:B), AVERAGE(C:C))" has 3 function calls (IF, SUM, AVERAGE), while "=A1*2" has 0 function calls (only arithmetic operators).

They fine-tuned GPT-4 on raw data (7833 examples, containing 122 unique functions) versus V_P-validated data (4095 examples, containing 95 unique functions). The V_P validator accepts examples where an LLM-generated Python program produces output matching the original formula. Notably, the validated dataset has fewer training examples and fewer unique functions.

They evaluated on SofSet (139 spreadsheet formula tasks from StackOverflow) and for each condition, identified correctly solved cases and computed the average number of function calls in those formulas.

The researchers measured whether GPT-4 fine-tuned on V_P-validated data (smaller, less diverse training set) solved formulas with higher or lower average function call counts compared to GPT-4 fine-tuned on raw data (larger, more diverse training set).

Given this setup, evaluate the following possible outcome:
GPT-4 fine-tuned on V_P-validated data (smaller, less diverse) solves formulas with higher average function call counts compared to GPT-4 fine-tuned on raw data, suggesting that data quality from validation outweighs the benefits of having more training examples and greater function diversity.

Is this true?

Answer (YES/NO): YES